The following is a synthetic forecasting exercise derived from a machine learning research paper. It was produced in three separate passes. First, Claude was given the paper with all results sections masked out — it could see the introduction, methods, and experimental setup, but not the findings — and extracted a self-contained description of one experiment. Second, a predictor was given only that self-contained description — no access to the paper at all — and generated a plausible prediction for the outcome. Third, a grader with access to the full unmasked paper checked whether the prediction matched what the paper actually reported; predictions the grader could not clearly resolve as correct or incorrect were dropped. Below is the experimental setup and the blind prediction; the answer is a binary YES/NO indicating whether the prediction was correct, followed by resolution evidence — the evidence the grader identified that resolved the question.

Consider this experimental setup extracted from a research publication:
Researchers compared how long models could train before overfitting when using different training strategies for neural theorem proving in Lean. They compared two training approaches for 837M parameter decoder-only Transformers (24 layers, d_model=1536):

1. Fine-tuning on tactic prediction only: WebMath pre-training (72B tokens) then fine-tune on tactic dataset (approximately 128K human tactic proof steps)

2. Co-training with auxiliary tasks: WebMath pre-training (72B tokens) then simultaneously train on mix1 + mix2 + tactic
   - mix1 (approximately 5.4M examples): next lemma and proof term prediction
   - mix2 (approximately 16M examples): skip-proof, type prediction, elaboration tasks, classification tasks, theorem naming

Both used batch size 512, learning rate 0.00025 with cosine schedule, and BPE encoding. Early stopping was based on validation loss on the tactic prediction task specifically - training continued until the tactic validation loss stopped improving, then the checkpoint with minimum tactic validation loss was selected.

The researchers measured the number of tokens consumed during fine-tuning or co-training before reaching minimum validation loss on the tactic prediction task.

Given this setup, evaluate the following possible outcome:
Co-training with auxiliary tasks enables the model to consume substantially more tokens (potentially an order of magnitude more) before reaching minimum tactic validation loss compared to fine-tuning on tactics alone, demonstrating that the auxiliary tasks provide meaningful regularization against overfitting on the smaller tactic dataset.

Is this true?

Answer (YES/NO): YES